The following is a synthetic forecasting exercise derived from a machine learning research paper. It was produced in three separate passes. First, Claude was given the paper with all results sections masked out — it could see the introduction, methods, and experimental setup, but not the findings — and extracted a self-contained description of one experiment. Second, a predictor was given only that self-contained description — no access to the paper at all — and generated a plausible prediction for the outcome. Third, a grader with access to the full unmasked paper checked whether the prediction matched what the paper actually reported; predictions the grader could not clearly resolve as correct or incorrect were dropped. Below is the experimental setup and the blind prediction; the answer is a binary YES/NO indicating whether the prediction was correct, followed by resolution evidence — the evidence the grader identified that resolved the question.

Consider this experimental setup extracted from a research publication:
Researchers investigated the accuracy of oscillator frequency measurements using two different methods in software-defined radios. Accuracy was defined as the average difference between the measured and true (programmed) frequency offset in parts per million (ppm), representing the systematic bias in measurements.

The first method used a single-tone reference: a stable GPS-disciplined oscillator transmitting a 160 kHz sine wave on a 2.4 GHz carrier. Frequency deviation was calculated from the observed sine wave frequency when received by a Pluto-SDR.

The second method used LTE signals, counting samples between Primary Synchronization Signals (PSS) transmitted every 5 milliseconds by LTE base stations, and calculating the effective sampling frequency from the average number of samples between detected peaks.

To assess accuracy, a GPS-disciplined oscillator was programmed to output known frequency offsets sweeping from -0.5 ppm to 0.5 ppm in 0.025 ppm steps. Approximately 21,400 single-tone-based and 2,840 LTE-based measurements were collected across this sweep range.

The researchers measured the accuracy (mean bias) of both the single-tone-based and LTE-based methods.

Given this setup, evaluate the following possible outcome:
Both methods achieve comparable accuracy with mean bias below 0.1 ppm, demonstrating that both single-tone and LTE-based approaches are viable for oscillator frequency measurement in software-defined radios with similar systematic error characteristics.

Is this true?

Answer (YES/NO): YES